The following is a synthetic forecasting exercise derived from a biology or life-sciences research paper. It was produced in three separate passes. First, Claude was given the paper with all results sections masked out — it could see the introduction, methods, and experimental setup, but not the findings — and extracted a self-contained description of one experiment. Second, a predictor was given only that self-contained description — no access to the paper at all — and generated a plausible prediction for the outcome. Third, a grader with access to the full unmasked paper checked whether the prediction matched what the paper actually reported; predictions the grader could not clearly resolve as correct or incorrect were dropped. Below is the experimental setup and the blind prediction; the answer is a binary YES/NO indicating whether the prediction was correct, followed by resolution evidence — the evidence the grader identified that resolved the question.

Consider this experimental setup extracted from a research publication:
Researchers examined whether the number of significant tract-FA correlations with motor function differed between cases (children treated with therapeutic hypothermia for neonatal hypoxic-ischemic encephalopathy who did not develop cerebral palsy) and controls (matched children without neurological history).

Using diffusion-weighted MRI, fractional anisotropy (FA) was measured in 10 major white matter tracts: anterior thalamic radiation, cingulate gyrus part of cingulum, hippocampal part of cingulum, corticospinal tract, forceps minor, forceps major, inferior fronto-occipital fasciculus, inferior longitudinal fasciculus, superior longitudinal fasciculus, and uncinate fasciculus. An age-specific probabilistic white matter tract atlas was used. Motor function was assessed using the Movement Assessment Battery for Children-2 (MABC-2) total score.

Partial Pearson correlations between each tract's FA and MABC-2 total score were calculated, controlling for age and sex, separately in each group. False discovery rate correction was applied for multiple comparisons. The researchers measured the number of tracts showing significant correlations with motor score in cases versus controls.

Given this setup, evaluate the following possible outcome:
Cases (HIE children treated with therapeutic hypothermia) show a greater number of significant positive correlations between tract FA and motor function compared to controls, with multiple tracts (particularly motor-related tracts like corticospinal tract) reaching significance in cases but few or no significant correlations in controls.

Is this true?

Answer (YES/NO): NO